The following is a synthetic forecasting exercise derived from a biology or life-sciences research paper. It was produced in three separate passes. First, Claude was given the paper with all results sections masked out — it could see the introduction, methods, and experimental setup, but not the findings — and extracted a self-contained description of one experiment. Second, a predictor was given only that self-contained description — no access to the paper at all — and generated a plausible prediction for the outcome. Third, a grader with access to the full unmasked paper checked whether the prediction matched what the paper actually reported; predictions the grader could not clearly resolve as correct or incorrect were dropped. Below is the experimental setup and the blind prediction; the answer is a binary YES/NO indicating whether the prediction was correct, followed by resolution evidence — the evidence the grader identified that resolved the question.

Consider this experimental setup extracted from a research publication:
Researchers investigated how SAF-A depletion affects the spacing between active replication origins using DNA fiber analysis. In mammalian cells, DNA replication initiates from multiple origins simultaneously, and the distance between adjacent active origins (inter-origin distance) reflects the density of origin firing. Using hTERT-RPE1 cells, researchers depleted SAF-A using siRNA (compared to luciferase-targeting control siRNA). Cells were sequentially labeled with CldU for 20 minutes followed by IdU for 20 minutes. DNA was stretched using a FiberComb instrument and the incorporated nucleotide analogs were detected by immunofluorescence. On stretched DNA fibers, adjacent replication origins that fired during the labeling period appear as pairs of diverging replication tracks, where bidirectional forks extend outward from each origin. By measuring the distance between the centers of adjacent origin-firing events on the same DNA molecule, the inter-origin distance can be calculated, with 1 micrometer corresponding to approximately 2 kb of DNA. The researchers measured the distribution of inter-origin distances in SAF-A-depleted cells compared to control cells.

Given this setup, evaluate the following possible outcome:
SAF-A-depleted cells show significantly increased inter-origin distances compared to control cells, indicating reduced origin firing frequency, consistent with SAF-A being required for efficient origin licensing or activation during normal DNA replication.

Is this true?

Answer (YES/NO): YES